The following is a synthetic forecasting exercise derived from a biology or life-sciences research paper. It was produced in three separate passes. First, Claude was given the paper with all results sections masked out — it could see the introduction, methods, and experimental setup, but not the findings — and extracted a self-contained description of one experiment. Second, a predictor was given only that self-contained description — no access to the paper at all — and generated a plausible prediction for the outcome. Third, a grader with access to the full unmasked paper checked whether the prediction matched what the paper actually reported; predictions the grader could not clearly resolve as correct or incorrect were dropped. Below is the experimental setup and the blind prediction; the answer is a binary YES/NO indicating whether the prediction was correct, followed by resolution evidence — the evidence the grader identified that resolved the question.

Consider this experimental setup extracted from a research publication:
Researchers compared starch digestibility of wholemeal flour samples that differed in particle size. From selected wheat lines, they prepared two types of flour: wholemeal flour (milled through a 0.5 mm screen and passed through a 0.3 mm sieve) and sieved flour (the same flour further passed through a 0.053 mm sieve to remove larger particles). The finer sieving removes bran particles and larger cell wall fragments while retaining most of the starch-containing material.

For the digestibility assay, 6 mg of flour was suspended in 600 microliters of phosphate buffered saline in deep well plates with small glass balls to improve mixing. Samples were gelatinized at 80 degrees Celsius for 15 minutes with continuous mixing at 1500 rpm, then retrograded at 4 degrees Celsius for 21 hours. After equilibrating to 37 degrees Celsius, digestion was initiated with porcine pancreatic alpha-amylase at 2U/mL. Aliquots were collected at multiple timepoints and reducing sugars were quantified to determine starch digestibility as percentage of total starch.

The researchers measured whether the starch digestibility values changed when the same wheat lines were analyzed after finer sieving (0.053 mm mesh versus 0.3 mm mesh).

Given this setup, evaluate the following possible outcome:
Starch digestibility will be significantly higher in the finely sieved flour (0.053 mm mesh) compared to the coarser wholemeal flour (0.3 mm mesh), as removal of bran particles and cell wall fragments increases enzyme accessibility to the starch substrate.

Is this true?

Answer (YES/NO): NO